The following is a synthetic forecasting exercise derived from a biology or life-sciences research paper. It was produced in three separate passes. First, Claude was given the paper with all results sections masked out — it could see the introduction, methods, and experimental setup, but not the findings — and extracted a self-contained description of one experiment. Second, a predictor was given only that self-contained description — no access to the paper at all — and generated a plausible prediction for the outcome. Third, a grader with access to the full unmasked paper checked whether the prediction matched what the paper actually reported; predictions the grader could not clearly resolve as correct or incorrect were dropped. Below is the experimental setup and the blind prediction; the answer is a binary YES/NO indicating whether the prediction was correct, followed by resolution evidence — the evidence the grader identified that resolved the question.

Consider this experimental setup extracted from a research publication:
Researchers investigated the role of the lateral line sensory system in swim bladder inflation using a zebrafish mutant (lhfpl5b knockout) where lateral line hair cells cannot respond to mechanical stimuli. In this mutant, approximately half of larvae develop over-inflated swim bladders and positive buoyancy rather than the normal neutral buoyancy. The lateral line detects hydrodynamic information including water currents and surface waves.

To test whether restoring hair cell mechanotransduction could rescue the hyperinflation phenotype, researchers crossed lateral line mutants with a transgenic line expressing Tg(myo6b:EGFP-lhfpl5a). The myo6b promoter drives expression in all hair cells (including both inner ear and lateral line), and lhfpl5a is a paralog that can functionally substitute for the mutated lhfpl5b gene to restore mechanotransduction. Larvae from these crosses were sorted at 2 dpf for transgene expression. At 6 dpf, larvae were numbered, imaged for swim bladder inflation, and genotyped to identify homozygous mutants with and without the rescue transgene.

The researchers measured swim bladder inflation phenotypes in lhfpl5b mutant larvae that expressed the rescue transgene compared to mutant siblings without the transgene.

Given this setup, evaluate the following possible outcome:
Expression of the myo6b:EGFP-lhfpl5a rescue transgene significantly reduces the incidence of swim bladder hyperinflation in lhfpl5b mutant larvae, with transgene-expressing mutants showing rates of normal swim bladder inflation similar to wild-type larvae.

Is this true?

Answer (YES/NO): YES